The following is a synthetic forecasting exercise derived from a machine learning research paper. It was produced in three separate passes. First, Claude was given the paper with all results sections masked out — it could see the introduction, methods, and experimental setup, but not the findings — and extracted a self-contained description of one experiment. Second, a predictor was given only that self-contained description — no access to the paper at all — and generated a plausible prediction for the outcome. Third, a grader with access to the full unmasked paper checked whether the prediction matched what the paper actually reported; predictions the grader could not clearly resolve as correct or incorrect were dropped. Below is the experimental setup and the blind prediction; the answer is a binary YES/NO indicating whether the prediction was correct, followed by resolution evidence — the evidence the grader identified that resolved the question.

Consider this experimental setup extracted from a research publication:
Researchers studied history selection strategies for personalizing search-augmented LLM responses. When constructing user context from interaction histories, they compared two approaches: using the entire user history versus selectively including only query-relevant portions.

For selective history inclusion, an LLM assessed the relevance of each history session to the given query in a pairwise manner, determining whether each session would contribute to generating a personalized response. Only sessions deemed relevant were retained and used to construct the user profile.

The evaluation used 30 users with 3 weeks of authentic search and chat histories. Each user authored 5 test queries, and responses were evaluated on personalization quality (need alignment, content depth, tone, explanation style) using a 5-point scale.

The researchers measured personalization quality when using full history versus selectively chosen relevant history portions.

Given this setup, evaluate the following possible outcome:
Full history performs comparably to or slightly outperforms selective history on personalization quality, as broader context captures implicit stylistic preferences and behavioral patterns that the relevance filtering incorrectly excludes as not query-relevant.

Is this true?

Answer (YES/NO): NO